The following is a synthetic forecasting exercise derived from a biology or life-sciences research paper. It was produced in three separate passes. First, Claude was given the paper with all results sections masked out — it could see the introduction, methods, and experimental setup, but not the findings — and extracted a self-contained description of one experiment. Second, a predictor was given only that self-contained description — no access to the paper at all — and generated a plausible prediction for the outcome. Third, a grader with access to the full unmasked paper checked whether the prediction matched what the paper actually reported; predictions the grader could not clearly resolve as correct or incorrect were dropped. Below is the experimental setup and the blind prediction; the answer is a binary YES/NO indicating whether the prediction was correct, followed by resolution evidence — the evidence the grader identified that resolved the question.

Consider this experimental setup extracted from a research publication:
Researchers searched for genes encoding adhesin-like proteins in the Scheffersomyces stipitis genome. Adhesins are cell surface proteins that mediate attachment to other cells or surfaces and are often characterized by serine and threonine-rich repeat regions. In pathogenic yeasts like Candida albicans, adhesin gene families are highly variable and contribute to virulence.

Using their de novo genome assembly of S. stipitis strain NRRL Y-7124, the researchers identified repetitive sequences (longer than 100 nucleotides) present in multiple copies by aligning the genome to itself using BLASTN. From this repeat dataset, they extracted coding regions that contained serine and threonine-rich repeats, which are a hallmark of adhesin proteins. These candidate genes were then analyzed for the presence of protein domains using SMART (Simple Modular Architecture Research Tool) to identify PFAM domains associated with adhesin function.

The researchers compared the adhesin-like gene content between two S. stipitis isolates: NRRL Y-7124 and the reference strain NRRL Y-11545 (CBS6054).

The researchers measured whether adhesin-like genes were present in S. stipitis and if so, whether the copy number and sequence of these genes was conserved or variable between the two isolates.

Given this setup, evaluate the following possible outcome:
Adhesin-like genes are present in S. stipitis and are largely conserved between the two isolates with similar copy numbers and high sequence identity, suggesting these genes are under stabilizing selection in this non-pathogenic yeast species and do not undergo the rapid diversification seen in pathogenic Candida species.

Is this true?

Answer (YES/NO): NO